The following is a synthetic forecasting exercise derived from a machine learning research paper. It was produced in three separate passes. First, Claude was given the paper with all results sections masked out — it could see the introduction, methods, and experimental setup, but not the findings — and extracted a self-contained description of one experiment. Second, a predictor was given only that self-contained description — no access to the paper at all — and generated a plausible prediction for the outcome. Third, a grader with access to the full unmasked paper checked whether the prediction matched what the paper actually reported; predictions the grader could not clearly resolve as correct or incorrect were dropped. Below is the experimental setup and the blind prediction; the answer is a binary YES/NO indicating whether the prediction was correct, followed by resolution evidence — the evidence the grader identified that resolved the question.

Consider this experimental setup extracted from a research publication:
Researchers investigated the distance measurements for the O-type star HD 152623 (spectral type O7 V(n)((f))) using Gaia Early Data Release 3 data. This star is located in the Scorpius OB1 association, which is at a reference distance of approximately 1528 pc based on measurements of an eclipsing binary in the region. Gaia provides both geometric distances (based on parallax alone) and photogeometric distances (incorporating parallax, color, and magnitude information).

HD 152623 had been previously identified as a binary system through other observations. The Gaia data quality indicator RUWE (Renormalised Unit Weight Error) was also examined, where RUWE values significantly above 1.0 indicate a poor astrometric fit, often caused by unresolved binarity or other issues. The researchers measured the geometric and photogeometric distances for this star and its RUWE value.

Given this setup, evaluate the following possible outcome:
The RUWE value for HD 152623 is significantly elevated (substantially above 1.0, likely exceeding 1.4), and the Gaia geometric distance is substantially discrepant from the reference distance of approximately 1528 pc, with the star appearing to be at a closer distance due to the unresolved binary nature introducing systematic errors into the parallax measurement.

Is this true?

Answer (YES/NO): NO